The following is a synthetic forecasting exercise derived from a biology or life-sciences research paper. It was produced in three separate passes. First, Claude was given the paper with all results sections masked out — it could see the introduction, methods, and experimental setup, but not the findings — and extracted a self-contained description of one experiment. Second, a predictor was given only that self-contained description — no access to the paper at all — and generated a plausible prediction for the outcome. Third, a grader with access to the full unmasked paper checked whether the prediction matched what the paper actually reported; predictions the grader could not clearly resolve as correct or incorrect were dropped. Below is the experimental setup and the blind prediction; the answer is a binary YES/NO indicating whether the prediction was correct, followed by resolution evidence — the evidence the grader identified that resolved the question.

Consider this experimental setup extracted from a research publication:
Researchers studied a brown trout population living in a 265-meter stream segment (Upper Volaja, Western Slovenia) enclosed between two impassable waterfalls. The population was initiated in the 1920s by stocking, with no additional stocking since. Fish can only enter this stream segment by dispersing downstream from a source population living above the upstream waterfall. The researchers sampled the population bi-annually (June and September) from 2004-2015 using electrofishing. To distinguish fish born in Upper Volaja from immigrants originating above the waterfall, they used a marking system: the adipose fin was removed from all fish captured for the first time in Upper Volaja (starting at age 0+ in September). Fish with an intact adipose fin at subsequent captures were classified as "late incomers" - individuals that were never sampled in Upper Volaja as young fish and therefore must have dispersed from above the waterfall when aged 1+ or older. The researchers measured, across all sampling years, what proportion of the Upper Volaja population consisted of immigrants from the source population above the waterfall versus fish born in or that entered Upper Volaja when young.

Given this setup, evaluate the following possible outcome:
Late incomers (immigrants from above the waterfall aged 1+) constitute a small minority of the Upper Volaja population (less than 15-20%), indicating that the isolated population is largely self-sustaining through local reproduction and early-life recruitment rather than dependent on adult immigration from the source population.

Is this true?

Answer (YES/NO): NO